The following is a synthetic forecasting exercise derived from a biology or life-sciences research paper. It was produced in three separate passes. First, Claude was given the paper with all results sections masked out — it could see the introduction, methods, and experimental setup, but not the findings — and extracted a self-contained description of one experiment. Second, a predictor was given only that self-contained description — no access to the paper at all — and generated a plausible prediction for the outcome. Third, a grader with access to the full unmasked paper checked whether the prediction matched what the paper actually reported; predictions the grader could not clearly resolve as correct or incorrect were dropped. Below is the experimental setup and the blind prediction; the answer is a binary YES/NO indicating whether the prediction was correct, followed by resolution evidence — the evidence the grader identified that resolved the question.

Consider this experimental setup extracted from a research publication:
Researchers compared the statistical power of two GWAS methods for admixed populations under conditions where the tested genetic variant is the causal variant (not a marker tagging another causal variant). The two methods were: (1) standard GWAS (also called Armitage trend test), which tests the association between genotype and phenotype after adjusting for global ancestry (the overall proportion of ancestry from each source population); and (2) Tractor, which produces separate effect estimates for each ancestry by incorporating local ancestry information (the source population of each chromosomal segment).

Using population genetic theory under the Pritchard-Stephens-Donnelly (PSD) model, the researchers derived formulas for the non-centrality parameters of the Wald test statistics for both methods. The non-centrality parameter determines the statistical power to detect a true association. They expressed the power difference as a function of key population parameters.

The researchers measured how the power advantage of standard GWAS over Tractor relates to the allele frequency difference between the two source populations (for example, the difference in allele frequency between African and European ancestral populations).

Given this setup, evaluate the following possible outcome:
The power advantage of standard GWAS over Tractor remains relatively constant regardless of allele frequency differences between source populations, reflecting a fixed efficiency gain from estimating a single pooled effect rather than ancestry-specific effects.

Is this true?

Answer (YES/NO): NO